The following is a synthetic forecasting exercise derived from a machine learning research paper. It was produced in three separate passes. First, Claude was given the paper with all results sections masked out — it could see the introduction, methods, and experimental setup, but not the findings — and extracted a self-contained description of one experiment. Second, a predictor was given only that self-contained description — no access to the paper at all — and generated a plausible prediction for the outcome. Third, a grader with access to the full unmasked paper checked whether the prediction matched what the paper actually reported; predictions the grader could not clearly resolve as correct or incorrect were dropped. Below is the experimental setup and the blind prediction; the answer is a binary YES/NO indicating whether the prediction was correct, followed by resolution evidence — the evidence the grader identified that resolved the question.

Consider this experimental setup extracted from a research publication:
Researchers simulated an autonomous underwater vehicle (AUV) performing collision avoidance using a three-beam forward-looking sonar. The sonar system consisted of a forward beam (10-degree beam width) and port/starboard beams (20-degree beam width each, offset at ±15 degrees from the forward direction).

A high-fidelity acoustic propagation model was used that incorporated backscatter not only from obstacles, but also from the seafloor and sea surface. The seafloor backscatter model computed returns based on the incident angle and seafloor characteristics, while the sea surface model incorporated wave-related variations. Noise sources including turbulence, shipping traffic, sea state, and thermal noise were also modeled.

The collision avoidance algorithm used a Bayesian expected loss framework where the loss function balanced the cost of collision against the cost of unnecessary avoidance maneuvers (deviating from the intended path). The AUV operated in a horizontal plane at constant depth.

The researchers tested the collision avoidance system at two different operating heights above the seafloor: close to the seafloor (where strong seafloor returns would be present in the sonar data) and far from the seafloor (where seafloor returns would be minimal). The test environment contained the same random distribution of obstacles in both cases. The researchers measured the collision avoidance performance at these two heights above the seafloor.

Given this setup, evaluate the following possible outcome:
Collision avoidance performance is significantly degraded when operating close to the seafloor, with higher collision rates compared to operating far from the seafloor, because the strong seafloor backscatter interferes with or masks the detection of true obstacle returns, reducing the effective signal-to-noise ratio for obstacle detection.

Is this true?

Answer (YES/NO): NO